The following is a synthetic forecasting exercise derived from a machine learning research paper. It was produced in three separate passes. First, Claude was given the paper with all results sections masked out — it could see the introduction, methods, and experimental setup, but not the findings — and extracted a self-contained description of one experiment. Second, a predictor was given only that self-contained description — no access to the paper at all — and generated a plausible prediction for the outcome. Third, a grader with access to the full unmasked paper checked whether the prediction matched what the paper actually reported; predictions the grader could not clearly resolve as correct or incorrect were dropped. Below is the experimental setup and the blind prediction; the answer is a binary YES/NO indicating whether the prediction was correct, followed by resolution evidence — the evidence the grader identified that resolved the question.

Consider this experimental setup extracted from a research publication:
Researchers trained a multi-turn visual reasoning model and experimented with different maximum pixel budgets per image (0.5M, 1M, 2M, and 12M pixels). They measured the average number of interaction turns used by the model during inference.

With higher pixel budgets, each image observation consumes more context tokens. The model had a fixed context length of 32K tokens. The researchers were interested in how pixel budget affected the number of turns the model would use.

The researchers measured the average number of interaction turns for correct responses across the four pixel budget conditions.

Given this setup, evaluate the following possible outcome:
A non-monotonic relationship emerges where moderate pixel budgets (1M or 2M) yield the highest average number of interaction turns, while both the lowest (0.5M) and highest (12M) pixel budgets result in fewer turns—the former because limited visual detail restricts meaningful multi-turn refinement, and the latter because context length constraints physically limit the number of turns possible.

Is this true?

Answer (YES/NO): NO